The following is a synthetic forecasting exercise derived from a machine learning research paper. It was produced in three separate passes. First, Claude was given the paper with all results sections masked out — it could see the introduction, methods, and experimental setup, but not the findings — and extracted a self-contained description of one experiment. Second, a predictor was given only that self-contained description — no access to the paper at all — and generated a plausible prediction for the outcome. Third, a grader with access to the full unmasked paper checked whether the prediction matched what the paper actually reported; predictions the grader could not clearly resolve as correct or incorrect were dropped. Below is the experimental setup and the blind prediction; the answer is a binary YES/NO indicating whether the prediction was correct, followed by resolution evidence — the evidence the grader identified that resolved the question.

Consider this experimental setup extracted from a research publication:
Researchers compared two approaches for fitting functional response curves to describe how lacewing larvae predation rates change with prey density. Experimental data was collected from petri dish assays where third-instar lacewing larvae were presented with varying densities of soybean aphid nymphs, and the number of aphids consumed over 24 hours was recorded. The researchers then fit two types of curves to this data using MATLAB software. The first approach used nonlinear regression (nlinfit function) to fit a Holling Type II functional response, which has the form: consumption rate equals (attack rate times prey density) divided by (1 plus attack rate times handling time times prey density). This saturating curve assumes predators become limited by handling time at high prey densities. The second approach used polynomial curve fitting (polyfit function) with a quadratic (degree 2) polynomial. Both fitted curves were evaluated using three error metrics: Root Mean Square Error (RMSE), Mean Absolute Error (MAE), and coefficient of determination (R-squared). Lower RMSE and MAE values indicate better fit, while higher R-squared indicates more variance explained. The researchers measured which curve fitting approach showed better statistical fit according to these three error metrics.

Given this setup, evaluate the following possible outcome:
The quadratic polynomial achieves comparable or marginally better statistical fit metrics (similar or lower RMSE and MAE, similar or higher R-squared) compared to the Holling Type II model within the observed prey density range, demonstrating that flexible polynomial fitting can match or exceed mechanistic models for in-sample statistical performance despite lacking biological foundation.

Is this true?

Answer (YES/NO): YES